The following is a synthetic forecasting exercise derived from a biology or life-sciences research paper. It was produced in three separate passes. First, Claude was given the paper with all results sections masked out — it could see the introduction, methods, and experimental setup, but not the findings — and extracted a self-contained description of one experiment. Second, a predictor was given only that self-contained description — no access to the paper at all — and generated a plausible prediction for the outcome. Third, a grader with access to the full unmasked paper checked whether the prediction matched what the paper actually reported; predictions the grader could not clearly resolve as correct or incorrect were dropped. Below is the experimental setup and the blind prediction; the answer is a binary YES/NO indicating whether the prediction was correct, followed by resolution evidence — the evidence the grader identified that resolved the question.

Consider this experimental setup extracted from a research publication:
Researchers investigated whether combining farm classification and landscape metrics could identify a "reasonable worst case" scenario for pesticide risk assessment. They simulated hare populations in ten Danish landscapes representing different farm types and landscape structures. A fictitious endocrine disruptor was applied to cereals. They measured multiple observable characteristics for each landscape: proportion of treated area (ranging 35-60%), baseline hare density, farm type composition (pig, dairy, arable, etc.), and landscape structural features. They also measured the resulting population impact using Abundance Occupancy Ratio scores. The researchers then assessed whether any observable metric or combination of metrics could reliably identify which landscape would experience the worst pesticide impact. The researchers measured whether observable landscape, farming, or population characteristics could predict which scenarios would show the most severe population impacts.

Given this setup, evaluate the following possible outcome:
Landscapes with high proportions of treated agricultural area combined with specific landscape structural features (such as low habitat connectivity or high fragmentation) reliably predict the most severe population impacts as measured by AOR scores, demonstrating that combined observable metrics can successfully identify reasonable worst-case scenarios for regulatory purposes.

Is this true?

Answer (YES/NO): NO